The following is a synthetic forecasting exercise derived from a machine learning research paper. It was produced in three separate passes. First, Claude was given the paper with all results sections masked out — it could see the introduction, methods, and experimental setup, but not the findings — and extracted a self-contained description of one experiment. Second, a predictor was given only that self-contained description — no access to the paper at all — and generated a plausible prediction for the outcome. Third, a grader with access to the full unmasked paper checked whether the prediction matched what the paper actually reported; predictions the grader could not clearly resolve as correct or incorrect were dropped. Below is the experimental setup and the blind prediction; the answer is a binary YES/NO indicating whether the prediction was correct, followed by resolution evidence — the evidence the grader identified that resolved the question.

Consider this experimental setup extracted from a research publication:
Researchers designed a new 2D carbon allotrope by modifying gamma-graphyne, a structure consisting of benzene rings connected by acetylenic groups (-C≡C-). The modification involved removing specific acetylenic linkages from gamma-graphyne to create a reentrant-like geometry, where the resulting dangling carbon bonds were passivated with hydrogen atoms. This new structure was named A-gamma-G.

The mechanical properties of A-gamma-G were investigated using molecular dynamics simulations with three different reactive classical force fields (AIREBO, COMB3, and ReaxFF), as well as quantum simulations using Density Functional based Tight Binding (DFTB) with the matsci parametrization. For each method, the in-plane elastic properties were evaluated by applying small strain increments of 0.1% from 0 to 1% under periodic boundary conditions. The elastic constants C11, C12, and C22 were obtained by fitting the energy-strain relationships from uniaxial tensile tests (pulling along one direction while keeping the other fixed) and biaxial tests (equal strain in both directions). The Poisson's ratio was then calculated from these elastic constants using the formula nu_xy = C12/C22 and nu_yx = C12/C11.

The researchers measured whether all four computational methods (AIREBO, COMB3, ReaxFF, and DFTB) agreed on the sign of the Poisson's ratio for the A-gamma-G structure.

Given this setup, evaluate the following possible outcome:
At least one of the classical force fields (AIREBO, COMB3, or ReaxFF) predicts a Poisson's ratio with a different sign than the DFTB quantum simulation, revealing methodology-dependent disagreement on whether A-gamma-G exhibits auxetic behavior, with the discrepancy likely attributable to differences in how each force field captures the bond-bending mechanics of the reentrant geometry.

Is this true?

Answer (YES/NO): NO